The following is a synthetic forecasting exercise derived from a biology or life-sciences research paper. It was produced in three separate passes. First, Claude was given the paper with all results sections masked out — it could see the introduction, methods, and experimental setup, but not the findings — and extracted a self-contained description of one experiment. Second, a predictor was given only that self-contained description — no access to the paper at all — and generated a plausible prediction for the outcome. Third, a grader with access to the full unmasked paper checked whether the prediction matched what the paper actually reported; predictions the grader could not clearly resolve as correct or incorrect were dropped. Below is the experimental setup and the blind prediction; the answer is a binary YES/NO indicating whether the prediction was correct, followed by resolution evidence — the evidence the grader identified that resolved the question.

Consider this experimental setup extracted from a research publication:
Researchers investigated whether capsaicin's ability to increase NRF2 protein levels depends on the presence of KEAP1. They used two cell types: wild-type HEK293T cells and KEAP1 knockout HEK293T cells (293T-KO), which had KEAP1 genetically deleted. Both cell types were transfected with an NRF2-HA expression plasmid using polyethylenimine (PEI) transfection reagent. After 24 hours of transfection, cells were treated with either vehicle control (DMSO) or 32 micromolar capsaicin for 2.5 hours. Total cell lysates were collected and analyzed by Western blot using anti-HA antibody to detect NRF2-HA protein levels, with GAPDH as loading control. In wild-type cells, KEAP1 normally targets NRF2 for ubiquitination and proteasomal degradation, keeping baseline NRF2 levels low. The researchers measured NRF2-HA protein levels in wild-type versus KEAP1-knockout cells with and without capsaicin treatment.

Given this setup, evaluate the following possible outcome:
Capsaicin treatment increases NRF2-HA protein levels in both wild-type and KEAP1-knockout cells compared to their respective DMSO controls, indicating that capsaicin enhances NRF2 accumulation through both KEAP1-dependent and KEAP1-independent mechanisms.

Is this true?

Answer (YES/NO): NO